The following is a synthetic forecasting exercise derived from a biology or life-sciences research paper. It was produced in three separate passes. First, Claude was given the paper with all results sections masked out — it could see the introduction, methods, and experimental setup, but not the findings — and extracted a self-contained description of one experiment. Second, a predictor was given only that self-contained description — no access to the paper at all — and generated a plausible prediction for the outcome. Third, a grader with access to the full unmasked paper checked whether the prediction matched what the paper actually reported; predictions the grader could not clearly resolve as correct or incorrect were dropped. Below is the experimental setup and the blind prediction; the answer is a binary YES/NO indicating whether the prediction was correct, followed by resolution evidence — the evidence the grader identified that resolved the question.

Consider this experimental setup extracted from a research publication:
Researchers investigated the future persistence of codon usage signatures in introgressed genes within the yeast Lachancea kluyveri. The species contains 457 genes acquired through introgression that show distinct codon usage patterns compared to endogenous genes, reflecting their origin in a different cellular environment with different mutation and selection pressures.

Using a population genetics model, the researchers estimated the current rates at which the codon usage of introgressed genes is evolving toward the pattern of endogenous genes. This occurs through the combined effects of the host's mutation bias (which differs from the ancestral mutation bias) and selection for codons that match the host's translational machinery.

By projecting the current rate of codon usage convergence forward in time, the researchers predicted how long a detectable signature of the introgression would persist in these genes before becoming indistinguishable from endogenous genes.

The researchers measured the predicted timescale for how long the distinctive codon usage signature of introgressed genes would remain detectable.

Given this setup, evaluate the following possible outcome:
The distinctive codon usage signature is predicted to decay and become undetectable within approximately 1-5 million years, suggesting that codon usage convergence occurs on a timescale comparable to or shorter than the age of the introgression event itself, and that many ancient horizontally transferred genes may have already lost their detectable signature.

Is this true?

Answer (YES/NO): NO